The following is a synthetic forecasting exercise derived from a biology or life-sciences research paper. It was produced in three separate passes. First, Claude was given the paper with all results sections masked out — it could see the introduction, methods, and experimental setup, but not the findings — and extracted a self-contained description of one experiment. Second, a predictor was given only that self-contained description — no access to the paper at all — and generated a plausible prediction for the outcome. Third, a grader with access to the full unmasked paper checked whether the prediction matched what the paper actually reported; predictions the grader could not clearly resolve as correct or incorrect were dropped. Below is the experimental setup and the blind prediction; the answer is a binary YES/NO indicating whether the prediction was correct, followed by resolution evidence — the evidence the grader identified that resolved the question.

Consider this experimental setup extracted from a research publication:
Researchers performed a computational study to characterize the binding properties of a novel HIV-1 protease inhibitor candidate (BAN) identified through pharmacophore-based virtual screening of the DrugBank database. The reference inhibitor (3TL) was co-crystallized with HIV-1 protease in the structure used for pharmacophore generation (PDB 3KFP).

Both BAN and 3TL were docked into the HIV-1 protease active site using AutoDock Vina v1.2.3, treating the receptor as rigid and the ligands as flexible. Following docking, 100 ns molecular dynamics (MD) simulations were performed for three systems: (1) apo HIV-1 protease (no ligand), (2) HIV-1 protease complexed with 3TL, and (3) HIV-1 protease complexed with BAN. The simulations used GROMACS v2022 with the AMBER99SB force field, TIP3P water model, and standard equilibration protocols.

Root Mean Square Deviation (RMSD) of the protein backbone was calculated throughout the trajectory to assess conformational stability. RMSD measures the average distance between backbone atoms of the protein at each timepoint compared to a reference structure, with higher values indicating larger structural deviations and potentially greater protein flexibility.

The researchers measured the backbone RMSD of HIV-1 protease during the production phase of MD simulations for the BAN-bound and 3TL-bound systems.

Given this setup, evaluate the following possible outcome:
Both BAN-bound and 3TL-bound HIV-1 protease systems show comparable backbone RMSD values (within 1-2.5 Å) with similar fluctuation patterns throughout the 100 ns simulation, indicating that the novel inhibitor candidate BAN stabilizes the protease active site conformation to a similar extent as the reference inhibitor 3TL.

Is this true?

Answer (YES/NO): NO